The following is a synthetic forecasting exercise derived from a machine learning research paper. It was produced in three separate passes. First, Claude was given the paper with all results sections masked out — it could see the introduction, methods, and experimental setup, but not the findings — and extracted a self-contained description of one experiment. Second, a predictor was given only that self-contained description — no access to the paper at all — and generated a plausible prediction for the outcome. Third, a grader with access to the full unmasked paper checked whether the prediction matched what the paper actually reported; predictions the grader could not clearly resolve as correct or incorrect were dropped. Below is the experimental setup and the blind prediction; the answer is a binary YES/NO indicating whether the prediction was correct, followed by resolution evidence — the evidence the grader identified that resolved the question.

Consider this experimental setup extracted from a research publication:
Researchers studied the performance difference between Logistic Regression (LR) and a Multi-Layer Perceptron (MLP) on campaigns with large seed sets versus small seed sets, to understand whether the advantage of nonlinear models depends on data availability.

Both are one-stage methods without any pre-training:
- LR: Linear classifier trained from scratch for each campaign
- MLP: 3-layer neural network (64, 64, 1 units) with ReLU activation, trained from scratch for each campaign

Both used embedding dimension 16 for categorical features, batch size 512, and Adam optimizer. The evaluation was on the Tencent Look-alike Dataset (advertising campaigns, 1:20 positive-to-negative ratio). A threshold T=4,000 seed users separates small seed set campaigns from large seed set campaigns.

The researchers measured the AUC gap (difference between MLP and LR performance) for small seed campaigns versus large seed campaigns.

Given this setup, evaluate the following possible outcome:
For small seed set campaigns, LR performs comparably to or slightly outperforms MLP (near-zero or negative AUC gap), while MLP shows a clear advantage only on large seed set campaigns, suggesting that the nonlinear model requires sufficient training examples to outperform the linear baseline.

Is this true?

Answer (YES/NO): YES